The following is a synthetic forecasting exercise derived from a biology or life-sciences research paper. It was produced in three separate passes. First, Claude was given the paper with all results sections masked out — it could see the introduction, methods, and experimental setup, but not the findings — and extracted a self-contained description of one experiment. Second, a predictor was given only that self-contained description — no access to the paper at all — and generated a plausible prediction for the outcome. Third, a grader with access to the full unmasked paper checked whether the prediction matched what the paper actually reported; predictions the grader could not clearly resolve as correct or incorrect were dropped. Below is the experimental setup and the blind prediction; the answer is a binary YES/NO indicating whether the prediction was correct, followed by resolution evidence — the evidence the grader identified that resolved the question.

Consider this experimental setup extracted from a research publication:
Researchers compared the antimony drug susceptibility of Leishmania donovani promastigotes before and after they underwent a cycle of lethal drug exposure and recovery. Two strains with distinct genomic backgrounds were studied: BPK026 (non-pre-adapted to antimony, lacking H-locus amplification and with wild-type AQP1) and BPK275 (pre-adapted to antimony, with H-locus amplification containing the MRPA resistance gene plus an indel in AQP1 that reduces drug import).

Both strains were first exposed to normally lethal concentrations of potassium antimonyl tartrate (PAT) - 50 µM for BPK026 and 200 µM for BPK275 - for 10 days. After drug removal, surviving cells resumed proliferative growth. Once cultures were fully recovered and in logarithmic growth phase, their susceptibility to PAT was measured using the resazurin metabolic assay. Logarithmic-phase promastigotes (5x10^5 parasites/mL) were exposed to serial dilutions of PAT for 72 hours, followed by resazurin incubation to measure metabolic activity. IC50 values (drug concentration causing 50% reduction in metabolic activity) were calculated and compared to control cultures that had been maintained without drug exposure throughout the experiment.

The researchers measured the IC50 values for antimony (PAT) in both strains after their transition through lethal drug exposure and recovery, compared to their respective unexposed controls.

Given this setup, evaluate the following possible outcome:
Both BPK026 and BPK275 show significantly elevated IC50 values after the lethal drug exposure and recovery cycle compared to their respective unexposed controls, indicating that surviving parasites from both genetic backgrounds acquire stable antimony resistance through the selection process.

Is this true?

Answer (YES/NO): NO